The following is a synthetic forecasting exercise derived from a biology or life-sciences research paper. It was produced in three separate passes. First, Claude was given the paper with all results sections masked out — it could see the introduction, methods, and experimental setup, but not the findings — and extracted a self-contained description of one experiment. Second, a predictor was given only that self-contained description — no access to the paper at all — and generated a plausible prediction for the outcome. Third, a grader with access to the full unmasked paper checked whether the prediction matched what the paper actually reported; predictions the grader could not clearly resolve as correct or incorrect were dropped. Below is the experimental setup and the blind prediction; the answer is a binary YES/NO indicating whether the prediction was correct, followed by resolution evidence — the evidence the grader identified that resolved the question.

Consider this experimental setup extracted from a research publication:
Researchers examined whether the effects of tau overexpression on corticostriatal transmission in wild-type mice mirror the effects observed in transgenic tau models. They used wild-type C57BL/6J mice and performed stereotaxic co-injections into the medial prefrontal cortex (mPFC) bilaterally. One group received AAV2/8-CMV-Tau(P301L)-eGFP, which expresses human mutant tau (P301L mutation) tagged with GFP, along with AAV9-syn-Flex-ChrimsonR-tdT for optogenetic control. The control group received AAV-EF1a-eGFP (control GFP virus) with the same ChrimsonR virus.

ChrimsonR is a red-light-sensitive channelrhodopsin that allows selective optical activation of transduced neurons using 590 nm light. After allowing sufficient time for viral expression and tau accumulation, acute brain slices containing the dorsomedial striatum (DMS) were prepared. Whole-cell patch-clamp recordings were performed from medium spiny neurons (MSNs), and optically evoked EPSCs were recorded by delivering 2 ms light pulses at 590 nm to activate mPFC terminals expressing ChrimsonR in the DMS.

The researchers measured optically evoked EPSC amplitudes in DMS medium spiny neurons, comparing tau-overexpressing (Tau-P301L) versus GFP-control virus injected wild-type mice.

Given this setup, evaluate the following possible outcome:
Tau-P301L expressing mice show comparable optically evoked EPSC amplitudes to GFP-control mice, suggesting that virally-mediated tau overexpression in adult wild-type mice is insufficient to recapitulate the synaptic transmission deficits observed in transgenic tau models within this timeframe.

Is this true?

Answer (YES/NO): NO